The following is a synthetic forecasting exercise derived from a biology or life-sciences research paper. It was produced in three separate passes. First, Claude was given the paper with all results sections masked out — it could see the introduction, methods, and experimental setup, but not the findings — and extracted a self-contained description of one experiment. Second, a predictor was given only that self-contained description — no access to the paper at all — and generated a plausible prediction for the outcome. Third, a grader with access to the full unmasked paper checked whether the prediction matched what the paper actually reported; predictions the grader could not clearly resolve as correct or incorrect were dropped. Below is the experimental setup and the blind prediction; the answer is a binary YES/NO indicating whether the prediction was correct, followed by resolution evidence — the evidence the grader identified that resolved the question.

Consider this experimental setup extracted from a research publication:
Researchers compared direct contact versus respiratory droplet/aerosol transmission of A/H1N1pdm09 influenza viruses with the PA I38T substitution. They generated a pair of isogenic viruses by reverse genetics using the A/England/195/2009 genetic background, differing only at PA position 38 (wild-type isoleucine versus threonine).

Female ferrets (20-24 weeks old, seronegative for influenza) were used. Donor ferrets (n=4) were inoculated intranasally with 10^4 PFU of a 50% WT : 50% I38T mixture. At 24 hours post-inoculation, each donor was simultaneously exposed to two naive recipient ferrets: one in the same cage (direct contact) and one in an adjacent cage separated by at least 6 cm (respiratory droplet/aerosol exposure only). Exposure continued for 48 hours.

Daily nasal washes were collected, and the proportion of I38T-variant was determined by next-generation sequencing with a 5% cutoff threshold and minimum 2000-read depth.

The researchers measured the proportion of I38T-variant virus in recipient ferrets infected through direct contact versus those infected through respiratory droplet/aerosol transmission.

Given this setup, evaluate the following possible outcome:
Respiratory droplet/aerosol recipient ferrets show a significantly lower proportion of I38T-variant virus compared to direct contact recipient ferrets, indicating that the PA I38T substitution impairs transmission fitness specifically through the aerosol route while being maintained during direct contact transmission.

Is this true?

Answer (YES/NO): NO